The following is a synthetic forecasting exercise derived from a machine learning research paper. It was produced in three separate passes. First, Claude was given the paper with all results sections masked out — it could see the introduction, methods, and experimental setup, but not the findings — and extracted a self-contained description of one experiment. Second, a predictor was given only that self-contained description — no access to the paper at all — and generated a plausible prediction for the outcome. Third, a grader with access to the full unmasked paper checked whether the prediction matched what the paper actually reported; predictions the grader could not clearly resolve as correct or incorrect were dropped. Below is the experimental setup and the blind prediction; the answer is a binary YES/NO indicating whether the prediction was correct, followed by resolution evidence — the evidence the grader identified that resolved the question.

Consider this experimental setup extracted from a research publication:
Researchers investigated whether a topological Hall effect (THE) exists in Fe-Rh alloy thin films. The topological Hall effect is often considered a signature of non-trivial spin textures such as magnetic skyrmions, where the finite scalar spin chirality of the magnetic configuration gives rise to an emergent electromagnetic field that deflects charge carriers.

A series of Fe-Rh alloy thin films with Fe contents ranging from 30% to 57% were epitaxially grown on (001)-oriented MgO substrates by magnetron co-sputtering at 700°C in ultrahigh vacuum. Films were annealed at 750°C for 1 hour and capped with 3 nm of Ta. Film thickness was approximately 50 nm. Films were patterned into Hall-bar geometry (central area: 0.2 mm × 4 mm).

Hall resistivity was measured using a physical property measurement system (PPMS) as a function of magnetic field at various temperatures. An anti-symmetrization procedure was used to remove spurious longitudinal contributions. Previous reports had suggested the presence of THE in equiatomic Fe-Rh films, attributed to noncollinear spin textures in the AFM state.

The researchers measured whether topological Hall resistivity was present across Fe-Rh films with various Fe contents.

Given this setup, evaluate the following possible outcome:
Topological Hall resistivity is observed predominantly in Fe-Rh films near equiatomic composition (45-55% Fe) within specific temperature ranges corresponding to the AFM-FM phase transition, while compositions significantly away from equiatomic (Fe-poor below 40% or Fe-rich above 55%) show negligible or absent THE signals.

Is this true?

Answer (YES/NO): NO